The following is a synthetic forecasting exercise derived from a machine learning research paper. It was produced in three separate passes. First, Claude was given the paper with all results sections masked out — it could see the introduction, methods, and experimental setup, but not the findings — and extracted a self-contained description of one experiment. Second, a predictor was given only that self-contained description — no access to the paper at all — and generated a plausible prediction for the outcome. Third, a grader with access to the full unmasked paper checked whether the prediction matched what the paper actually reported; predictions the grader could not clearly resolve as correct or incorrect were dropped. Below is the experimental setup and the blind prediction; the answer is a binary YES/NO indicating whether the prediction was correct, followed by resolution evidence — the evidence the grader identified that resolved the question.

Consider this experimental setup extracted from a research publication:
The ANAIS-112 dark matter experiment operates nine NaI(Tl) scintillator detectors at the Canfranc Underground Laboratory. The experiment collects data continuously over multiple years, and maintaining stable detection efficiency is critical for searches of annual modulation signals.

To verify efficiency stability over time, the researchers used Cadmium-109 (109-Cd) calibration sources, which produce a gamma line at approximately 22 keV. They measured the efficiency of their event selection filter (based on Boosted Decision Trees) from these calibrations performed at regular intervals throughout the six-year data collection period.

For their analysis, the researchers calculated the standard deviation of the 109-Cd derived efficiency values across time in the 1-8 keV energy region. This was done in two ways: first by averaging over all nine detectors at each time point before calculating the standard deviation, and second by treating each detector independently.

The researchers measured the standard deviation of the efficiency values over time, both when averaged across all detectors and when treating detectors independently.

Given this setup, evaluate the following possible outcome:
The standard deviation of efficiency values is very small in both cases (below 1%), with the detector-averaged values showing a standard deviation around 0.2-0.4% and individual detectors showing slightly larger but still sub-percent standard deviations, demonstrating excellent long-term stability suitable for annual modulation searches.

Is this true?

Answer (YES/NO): NO